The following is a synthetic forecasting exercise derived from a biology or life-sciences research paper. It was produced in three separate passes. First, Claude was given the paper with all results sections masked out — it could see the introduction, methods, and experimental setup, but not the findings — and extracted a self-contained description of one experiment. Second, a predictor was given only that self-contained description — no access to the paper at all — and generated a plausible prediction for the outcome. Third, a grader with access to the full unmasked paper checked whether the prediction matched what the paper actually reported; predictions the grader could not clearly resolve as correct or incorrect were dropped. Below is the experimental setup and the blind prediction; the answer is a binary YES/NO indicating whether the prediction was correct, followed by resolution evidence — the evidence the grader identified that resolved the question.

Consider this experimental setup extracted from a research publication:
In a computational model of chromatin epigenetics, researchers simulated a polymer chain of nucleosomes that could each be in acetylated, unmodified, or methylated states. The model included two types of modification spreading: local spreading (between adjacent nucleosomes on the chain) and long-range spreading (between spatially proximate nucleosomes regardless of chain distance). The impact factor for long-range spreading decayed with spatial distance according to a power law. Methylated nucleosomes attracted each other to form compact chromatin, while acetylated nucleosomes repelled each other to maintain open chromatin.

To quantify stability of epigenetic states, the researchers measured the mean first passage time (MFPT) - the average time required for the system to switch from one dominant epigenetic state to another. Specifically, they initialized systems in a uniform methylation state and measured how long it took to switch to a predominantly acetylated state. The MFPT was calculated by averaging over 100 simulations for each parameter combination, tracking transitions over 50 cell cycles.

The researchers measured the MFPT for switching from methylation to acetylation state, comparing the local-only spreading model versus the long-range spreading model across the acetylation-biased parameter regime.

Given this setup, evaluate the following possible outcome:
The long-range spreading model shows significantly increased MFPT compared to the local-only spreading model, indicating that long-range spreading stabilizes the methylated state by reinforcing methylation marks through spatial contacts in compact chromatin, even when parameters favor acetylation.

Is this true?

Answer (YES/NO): YES